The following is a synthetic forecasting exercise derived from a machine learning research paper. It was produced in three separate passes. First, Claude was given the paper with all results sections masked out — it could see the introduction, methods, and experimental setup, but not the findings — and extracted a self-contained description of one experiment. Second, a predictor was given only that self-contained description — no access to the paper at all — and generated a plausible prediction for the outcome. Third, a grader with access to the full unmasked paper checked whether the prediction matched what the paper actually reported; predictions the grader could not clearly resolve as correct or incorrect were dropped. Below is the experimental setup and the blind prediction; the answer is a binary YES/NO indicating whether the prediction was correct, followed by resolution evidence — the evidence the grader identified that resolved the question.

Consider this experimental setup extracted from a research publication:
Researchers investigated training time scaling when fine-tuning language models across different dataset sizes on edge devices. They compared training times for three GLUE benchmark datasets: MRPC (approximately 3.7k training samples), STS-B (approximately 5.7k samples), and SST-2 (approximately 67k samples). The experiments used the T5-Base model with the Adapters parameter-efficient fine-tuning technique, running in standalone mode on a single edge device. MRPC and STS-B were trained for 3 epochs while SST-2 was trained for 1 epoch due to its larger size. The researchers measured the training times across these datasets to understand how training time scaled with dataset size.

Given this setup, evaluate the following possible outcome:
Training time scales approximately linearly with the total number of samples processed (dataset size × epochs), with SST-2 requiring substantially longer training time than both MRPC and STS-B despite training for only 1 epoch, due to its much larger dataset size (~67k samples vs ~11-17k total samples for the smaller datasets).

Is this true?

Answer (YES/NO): YES